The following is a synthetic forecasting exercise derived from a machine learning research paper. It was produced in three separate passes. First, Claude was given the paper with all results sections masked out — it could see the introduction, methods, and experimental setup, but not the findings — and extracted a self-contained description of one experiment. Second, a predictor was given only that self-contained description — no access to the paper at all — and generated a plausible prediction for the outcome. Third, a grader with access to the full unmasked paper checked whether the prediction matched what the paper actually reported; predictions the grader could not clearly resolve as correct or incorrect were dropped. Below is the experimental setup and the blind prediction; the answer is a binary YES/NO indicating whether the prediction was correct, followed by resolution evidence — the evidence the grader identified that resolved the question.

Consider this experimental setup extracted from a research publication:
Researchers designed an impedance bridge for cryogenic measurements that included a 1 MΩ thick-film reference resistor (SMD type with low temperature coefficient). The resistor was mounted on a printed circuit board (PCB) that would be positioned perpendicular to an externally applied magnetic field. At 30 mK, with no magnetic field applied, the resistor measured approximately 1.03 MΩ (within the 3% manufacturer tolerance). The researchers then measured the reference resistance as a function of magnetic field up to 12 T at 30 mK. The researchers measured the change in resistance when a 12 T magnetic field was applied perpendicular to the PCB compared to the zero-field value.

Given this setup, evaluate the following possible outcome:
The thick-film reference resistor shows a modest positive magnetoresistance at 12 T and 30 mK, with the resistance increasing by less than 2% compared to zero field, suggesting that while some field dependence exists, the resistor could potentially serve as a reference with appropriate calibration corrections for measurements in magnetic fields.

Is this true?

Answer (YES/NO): NO